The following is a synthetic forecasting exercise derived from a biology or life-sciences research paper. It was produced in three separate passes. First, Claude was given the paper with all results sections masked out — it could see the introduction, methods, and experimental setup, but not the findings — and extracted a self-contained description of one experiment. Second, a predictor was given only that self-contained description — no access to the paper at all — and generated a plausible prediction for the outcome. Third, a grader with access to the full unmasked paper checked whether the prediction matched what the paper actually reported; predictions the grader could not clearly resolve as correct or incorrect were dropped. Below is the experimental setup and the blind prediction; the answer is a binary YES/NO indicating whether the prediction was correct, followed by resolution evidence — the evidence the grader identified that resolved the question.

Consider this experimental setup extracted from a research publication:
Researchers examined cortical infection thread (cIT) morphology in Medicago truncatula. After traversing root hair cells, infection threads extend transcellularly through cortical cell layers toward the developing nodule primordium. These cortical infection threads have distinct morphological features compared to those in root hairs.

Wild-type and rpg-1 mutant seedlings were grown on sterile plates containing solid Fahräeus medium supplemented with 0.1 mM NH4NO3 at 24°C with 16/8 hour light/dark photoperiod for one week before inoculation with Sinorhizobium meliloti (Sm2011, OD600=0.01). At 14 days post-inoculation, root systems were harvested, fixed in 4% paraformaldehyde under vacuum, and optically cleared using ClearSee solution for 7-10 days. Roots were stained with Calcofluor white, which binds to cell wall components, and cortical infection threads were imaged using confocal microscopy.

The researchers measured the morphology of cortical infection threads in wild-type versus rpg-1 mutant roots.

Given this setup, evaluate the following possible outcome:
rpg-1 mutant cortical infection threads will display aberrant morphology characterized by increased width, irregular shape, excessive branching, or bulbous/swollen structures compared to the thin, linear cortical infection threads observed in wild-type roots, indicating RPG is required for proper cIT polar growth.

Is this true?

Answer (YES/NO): YES